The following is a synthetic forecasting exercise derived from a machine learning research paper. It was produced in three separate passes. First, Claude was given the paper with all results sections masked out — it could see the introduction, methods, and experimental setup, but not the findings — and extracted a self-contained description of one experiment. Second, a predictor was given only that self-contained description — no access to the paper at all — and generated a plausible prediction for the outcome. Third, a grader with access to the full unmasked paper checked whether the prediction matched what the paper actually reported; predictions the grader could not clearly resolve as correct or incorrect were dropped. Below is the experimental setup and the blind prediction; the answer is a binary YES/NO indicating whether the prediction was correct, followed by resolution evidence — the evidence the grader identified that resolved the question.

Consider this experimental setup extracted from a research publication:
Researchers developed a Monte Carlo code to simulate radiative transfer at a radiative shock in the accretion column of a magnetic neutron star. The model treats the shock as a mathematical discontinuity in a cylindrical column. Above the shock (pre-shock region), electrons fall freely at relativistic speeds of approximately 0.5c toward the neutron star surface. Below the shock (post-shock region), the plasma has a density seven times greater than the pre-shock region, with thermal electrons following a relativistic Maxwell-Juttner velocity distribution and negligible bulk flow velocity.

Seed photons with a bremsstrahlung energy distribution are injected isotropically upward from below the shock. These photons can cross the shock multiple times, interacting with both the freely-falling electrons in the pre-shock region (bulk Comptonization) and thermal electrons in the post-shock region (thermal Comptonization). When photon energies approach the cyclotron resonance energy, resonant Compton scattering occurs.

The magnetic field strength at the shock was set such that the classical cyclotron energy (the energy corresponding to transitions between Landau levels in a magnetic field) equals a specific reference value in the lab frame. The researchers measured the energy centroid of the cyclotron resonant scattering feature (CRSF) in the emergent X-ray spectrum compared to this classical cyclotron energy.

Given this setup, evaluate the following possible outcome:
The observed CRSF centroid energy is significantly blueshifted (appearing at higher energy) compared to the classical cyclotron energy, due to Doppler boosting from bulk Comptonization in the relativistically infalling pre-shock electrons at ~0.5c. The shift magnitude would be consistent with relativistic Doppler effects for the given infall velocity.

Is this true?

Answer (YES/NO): NO